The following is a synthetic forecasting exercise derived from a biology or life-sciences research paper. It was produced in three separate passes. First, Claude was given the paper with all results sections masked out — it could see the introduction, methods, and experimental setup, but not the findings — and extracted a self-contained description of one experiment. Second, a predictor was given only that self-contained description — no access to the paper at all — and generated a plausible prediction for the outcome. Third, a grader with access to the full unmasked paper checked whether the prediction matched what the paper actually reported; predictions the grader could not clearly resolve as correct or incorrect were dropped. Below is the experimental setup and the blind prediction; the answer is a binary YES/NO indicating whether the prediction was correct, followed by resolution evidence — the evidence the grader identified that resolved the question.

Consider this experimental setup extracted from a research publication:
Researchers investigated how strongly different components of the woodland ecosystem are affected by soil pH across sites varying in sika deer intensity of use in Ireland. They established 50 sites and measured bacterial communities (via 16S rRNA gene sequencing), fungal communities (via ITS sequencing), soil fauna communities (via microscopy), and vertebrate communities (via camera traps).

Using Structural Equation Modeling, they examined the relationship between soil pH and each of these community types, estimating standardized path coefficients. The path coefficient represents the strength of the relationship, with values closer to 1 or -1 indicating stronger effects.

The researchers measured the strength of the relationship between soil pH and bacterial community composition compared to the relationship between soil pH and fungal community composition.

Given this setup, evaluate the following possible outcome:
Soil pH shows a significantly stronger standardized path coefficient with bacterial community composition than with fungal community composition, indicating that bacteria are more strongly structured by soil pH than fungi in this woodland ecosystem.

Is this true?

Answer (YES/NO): YES